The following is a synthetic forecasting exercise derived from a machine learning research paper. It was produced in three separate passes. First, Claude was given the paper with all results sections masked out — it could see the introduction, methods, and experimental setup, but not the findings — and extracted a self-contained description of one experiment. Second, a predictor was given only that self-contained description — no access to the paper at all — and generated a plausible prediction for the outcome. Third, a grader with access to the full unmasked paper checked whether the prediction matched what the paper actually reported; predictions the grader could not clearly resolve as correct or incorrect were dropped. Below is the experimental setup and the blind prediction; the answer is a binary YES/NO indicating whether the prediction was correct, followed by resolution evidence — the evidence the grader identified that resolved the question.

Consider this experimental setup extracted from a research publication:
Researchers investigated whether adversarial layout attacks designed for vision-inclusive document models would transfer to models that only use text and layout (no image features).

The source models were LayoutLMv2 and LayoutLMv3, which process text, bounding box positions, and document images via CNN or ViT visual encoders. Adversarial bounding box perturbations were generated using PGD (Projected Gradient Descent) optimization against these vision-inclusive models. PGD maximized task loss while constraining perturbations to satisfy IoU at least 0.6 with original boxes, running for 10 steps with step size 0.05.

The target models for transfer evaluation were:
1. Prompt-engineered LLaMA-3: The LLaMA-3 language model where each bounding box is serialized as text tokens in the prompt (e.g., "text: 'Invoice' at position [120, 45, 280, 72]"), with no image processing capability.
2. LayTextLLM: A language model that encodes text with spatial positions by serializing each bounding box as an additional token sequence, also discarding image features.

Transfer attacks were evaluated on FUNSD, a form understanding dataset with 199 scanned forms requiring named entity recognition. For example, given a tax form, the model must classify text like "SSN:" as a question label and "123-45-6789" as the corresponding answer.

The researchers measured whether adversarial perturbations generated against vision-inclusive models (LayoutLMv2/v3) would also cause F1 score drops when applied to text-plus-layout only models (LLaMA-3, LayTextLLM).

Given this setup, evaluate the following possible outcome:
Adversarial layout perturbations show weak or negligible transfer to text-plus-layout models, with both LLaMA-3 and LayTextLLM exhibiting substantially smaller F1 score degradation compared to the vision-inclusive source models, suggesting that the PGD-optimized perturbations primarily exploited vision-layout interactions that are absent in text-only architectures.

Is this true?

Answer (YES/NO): NO